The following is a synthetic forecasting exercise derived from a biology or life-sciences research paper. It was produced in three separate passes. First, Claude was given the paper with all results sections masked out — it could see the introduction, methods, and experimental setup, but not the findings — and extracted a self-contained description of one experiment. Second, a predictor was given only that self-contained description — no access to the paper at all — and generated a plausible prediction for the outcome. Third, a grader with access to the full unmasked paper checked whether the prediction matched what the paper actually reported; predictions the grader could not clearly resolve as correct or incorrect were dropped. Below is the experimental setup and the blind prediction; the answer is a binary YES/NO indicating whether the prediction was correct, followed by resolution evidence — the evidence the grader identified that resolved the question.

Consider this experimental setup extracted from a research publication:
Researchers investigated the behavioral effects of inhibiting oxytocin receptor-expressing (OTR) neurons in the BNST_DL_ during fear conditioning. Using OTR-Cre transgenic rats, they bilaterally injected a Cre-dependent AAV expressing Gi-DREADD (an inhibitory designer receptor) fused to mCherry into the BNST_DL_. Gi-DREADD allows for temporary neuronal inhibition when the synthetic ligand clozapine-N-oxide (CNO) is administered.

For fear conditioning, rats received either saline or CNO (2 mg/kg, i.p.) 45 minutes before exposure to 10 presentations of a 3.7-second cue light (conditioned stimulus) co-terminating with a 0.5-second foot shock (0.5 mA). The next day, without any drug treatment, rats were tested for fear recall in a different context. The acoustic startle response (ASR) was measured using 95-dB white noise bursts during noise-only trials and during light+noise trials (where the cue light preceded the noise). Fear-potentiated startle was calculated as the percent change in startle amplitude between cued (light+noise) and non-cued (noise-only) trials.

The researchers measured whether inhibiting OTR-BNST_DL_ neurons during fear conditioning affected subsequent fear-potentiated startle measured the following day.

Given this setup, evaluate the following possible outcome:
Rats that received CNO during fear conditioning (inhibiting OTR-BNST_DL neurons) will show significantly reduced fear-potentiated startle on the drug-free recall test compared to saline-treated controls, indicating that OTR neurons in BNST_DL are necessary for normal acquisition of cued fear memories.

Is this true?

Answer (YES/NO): NO